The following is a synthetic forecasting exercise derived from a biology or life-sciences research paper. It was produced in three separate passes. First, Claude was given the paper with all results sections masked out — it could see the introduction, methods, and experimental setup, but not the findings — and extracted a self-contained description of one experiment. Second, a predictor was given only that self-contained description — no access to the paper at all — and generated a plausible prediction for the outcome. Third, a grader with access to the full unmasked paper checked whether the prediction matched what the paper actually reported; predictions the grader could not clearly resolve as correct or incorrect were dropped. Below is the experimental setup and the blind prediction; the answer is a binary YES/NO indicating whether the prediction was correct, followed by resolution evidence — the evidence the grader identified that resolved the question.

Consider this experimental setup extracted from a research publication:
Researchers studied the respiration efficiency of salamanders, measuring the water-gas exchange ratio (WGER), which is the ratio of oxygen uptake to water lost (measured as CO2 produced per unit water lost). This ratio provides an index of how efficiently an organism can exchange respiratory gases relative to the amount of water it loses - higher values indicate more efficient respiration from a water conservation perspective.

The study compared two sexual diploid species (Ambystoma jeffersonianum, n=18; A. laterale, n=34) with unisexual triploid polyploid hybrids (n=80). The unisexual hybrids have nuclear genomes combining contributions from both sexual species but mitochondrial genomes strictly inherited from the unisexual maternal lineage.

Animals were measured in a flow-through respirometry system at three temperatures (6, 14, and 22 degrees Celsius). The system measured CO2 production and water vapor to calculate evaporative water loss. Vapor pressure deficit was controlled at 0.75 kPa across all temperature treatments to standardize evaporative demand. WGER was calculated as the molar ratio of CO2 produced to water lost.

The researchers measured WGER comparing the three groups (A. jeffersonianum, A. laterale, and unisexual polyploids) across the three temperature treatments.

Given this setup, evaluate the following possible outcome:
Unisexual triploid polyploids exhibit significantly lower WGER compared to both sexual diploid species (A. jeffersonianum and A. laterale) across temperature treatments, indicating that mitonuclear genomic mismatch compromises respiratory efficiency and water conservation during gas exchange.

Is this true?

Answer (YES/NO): NO